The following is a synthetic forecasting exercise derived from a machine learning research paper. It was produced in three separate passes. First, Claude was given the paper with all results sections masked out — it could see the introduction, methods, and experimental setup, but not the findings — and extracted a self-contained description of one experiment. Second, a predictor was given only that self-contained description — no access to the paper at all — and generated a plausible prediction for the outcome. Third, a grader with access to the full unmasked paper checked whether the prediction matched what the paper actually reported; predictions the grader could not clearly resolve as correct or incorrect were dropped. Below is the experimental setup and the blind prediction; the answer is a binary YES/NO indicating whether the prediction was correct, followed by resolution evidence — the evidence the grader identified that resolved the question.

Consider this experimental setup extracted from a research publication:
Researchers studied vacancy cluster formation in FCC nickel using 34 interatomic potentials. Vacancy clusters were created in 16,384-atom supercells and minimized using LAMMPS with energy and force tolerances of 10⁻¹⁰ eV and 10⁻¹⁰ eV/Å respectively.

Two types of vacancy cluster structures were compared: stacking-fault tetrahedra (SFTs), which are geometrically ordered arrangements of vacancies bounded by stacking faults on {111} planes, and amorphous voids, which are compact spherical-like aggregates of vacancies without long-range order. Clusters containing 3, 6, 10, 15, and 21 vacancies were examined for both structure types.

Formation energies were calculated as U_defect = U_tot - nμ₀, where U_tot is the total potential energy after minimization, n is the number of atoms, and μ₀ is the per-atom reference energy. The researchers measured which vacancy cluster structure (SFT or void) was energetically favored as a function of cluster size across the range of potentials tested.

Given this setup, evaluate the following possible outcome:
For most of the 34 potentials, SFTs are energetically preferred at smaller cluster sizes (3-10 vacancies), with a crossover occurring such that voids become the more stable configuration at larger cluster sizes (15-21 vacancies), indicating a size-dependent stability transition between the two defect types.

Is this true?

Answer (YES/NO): NO